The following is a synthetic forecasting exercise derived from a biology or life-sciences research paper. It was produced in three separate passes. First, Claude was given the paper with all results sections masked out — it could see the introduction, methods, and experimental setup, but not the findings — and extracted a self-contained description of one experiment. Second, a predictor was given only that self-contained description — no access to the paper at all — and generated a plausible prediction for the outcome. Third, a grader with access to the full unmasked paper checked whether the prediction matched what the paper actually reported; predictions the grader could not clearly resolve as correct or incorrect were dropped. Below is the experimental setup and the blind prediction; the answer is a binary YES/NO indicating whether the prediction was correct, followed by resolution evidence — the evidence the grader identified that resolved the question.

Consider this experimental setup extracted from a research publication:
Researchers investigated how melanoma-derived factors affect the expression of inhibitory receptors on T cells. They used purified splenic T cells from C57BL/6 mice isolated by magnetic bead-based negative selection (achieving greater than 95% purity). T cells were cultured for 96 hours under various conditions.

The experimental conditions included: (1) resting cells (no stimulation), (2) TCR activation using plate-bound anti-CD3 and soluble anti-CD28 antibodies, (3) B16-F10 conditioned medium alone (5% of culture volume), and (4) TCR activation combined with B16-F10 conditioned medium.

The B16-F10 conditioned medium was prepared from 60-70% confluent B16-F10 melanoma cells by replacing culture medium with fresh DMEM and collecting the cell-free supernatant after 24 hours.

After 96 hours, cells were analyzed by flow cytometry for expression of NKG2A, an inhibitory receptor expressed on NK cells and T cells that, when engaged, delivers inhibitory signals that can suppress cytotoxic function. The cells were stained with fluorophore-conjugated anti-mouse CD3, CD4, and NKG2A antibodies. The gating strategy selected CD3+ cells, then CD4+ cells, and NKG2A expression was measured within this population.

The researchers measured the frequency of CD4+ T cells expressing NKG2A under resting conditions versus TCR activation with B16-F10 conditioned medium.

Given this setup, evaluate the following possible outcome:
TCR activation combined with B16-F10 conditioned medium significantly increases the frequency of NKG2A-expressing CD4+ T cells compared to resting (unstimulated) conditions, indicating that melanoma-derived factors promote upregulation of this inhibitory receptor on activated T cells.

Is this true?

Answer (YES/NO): YES